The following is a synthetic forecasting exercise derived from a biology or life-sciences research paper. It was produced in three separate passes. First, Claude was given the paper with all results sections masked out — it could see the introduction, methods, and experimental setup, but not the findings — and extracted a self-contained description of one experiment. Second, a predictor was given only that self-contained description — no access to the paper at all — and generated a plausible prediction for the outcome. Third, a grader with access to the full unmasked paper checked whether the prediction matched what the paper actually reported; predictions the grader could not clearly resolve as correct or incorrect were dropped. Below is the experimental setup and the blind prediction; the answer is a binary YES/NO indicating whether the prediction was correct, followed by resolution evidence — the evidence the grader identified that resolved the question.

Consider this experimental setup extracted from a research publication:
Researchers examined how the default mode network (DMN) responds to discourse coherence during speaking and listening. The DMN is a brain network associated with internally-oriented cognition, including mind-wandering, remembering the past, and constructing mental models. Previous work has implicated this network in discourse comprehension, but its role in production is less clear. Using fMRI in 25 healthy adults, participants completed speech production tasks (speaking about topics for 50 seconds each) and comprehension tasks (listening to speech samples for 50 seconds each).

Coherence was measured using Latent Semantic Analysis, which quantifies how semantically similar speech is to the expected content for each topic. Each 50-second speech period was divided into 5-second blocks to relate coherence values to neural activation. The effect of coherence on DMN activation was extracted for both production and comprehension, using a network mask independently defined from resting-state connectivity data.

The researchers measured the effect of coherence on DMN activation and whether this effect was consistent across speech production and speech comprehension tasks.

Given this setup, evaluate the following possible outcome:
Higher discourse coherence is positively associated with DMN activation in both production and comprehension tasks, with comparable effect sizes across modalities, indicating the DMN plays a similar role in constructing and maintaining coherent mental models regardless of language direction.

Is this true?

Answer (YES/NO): NO